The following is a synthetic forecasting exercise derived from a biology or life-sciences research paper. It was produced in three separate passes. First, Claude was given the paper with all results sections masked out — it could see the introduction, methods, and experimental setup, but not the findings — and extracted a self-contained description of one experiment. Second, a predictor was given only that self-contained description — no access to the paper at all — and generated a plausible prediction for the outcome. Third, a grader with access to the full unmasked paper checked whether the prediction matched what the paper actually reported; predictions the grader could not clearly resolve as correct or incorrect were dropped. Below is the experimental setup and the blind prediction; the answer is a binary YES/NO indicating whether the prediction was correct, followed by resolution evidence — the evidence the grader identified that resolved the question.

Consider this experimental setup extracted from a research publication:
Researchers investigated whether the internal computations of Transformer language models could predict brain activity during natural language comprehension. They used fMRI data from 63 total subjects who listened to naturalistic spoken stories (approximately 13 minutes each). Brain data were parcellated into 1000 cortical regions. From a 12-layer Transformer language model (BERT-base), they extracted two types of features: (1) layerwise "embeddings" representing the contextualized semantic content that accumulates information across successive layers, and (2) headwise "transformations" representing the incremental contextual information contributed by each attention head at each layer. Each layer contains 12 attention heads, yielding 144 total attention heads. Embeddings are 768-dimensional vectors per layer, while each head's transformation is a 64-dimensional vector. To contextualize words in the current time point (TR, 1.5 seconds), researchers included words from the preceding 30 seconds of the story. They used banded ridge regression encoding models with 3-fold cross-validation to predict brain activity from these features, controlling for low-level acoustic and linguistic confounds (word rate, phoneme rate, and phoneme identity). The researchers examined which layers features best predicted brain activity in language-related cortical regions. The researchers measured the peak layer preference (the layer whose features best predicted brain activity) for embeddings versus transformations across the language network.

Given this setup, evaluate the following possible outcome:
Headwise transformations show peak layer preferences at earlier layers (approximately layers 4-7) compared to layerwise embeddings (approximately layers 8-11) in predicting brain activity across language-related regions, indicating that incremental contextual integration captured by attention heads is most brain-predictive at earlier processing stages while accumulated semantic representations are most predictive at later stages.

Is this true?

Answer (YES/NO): NO